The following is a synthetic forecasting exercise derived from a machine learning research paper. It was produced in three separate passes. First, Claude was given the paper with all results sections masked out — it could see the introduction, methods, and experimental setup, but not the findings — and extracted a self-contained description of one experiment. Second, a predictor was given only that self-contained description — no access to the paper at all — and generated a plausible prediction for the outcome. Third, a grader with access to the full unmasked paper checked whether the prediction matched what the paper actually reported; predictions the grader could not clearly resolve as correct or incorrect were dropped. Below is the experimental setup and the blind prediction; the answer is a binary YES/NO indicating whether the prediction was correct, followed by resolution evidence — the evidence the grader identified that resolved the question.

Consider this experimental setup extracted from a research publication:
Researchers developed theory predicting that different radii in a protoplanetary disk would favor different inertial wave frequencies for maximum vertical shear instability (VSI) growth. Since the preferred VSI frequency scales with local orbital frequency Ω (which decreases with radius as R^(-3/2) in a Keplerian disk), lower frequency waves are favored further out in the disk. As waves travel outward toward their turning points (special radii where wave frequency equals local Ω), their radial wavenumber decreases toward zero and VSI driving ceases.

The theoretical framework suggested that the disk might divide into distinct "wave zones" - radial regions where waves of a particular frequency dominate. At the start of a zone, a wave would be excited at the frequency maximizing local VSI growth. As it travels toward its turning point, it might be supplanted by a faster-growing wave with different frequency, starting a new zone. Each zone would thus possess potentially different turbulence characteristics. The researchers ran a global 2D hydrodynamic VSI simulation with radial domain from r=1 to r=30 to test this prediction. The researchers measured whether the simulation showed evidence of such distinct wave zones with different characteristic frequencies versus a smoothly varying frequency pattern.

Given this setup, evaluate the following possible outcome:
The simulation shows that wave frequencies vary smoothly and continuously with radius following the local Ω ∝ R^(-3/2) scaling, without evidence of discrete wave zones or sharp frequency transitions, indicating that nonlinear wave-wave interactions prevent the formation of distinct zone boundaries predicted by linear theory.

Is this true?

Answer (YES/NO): NO